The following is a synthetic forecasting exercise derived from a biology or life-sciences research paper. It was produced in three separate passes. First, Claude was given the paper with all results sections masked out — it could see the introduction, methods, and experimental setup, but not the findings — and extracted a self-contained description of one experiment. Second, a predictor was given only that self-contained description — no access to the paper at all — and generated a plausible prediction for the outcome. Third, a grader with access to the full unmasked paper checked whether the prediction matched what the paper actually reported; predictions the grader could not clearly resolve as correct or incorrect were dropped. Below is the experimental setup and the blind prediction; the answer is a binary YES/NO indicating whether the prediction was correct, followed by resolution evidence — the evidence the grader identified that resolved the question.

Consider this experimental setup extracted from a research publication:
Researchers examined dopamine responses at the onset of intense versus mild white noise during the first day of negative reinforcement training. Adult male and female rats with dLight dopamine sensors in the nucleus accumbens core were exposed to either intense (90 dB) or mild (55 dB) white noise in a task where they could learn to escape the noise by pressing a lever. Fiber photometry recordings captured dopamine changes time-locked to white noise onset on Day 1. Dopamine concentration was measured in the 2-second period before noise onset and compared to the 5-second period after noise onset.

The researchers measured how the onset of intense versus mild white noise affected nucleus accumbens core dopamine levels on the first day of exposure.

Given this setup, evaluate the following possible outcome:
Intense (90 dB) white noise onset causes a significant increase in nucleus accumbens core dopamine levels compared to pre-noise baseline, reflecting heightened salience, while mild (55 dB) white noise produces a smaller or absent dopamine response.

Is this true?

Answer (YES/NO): NO